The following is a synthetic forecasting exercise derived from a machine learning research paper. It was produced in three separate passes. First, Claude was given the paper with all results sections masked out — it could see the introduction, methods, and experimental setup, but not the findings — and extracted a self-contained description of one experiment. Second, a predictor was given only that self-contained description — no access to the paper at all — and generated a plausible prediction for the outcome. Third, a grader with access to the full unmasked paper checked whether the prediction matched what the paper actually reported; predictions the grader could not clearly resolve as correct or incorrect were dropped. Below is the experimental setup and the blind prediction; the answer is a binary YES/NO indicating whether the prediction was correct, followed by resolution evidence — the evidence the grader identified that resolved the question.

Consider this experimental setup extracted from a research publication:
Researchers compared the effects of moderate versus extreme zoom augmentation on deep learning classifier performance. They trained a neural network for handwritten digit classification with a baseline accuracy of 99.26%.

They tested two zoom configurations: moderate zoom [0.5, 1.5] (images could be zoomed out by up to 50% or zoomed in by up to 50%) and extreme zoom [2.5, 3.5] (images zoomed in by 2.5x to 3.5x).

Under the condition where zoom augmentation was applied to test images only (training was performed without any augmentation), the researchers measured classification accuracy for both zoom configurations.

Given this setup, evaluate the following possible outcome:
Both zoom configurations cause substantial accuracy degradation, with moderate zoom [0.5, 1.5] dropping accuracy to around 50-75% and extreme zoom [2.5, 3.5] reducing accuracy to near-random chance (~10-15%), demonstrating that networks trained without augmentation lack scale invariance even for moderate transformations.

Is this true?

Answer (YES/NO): NO